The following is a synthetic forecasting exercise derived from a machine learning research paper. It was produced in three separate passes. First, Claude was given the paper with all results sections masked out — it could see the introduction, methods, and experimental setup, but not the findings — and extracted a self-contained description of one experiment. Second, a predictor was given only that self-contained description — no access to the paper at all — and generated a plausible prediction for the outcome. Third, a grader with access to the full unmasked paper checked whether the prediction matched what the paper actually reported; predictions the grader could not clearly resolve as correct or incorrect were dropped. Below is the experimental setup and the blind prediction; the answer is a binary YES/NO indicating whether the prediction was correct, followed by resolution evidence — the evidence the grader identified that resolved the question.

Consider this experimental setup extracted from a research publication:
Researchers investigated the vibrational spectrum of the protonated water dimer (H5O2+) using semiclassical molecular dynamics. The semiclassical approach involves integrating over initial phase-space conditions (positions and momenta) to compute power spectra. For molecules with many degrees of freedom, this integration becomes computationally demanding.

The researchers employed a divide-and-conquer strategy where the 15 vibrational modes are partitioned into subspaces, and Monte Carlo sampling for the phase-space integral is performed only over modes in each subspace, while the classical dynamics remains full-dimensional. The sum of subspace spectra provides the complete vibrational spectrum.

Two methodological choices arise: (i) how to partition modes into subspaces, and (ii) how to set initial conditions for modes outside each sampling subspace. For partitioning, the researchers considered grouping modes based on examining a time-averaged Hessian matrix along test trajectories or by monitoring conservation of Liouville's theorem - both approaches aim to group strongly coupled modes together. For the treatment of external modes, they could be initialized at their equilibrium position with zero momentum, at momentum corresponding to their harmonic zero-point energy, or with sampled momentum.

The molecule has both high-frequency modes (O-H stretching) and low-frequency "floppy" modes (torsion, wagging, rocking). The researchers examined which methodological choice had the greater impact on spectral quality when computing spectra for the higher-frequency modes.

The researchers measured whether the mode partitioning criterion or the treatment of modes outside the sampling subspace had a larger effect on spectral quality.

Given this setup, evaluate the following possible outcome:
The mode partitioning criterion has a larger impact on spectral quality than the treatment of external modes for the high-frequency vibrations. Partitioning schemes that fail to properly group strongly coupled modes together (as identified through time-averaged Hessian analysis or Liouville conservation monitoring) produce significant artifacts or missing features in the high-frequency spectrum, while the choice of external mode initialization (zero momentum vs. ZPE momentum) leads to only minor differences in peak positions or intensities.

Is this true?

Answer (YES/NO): NO